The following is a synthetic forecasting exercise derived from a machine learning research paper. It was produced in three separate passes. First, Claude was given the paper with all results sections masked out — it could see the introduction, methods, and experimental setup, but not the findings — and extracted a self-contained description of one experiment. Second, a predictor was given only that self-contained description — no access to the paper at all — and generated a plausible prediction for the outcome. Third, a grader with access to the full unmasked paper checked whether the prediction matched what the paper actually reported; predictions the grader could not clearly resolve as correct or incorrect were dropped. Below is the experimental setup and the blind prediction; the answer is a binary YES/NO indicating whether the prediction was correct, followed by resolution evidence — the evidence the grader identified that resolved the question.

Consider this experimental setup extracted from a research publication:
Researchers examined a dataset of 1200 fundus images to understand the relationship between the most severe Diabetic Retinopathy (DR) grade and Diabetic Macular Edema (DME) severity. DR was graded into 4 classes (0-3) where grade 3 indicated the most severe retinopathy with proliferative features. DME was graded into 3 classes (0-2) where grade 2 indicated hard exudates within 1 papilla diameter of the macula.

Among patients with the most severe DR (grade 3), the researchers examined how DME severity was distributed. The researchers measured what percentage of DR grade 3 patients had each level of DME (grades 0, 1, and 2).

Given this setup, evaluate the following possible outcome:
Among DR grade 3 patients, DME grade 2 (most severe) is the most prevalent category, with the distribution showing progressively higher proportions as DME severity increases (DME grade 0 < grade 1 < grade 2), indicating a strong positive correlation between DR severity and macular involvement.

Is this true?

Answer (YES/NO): NO